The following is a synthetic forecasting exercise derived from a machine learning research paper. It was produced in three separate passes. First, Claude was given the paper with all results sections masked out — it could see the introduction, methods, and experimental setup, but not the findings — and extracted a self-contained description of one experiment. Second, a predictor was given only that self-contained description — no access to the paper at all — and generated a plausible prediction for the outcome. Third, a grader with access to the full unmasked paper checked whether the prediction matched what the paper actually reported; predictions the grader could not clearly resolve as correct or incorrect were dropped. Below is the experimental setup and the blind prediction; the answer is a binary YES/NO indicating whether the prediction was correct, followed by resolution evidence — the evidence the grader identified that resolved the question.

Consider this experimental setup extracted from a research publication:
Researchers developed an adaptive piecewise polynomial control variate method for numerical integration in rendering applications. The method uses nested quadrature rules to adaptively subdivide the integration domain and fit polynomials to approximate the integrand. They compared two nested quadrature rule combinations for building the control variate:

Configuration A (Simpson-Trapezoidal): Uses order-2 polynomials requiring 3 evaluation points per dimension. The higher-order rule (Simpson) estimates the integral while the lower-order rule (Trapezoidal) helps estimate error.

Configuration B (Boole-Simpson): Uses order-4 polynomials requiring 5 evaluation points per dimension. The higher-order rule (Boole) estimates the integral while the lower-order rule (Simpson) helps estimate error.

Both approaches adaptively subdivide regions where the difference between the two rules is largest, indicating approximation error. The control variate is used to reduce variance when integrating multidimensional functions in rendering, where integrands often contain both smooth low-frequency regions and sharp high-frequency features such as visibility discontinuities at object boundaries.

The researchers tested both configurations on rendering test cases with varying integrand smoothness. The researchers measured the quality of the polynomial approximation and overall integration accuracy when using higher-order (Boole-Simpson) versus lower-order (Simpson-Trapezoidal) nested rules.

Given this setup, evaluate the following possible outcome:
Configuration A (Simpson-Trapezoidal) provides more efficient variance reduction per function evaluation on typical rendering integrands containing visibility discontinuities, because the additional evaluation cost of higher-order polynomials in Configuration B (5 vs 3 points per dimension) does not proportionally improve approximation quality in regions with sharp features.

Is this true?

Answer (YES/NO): NO